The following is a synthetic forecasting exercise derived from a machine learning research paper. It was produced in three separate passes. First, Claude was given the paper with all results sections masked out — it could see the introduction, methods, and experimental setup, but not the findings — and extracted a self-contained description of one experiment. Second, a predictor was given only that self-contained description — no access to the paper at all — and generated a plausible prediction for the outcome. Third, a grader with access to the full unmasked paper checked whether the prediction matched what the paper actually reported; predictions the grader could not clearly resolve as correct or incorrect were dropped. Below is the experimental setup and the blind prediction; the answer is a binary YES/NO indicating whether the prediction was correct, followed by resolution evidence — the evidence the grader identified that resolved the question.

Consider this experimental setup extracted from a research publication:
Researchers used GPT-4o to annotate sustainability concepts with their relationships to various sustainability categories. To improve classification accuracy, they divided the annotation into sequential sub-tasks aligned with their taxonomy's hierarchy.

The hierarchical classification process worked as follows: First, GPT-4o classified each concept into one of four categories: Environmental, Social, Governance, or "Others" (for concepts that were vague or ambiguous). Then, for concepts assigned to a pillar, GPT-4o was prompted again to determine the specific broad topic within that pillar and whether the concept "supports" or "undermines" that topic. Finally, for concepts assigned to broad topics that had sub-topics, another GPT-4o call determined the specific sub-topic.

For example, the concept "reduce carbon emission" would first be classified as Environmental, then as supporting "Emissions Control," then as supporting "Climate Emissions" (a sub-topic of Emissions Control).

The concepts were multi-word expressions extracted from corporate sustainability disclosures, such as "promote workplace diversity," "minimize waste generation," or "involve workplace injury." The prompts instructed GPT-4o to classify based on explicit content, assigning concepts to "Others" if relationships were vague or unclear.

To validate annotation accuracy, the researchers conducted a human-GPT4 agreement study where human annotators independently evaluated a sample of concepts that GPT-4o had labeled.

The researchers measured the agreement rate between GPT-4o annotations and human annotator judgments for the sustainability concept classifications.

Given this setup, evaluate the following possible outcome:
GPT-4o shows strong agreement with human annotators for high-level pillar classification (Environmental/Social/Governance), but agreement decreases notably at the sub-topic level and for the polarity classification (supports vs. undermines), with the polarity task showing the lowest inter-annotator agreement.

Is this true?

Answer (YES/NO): NO